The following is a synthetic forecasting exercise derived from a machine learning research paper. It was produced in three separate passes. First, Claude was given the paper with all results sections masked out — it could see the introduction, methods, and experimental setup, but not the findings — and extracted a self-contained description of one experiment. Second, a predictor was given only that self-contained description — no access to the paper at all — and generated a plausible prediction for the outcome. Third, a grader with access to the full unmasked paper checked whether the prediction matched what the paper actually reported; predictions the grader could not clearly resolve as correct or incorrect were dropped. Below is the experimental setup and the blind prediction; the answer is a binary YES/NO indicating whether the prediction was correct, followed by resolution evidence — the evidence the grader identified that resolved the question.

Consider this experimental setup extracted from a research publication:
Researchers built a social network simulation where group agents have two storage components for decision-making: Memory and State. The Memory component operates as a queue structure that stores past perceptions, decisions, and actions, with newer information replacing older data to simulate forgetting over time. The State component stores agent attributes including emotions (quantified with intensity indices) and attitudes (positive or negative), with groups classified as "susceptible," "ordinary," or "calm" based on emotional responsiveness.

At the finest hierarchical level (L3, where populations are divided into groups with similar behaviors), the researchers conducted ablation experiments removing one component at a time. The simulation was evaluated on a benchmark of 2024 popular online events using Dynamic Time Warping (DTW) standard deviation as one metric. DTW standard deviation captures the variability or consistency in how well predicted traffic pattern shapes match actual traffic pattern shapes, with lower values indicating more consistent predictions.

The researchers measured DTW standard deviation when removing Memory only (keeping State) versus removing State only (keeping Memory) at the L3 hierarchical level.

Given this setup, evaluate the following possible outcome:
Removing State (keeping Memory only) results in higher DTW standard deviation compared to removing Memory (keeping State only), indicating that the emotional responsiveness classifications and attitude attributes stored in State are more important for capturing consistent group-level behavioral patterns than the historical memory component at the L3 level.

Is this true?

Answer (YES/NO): YES